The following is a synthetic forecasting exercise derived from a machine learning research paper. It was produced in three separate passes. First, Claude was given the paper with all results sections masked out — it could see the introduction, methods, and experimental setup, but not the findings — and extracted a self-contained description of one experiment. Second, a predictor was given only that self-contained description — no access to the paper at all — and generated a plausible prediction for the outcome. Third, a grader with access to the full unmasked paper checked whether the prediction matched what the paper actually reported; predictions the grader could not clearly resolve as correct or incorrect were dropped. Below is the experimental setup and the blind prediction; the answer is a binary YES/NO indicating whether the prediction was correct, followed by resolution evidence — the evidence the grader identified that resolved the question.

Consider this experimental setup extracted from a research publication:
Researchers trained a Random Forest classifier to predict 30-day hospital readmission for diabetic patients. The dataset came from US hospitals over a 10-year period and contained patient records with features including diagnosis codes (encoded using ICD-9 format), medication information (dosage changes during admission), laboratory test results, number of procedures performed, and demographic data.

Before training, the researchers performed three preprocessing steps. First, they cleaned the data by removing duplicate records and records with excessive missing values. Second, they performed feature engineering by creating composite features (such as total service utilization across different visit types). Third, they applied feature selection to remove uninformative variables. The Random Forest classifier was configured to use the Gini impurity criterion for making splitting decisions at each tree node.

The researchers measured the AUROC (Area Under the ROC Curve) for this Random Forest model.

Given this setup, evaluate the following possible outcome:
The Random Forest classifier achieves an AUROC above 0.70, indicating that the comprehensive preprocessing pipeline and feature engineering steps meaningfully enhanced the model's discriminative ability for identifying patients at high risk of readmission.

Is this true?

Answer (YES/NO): YES